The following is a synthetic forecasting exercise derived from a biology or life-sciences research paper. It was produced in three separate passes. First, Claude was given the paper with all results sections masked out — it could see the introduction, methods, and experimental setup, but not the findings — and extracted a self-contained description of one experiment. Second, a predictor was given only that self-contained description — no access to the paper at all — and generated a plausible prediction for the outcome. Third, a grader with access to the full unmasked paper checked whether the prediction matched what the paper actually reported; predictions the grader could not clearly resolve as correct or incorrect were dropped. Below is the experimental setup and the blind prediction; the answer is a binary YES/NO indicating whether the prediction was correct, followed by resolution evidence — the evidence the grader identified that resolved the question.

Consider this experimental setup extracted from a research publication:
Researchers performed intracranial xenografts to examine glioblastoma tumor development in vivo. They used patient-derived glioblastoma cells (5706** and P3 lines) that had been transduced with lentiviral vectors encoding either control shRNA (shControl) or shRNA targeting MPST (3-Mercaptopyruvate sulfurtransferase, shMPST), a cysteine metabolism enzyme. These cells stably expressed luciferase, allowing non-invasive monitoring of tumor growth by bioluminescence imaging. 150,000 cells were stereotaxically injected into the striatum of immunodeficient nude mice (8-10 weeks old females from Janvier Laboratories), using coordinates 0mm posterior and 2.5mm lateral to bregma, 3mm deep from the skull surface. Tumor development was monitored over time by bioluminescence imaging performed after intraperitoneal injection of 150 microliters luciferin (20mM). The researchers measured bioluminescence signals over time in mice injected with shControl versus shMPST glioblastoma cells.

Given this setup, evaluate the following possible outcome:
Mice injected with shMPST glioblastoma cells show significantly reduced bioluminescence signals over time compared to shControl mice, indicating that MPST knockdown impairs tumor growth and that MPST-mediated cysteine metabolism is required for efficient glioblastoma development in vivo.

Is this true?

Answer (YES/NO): YES